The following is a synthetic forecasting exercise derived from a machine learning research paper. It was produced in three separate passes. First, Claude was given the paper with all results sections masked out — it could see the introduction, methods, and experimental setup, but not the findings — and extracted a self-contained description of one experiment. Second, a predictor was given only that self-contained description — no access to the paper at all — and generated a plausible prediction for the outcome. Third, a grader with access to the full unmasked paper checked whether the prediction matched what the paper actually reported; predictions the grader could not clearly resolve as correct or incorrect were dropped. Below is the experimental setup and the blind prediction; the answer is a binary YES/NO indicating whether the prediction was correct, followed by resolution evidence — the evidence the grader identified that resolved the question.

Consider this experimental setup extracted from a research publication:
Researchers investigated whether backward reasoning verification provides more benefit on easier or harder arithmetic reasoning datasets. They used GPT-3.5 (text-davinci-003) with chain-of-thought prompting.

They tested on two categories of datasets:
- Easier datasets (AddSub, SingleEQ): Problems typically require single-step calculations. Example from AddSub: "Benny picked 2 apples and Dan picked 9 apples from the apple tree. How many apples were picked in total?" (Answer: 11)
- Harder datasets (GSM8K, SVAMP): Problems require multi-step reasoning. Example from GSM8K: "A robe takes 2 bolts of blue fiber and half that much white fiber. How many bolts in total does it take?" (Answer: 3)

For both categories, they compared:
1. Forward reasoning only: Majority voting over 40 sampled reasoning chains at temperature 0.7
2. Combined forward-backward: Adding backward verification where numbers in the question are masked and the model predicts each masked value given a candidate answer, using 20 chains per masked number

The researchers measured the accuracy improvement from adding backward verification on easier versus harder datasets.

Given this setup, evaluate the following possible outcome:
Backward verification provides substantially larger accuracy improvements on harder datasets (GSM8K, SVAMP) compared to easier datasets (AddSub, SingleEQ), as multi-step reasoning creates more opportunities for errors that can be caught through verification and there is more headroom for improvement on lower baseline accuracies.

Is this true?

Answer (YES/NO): YES